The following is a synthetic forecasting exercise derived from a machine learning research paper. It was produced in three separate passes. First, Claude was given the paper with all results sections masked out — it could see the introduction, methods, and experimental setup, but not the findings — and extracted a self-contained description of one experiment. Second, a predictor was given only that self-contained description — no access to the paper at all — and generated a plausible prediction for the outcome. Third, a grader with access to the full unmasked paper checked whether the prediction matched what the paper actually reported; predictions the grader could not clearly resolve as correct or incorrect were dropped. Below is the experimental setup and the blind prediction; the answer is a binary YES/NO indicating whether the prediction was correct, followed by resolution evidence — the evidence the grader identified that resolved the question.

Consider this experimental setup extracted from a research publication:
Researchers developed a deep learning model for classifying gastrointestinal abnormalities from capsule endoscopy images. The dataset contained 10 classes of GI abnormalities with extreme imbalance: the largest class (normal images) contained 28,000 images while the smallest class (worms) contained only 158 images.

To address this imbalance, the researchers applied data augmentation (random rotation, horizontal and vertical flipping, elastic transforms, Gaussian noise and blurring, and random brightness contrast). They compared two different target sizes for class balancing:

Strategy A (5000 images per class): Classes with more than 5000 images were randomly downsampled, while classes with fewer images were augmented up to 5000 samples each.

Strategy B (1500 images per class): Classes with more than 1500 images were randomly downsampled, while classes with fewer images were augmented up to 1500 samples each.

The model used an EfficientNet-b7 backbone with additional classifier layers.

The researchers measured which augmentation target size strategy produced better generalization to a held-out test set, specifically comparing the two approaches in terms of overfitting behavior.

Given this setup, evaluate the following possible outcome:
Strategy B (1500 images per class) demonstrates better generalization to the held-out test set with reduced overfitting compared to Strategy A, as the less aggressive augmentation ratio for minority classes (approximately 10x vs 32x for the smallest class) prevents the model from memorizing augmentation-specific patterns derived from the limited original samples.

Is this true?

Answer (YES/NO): YES